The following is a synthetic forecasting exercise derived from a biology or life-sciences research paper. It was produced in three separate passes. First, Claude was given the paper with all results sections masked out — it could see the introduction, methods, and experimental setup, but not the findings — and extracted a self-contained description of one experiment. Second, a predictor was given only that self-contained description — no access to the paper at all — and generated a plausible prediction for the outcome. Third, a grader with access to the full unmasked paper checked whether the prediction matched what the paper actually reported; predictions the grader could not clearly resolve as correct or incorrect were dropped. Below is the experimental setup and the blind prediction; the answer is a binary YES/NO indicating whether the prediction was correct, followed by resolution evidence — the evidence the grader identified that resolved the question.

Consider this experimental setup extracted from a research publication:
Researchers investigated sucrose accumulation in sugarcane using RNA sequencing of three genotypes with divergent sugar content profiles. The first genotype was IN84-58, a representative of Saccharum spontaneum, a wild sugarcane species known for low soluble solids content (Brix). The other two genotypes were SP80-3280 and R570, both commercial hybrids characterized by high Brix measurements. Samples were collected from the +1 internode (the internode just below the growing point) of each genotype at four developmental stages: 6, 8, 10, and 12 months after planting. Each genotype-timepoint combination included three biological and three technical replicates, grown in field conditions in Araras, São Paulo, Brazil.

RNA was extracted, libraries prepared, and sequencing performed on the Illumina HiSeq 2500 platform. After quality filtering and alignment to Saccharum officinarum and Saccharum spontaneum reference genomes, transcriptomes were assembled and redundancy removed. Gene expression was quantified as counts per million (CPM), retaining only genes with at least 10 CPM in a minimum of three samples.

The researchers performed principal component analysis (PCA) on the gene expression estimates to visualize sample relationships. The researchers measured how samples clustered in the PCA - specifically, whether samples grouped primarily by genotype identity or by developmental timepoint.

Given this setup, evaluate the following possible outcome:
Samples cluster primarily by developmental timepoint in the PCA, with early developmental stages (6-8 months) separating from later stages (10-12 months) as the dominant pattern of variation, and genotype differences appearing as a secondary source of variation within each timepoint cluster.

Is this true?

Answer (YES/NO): NO